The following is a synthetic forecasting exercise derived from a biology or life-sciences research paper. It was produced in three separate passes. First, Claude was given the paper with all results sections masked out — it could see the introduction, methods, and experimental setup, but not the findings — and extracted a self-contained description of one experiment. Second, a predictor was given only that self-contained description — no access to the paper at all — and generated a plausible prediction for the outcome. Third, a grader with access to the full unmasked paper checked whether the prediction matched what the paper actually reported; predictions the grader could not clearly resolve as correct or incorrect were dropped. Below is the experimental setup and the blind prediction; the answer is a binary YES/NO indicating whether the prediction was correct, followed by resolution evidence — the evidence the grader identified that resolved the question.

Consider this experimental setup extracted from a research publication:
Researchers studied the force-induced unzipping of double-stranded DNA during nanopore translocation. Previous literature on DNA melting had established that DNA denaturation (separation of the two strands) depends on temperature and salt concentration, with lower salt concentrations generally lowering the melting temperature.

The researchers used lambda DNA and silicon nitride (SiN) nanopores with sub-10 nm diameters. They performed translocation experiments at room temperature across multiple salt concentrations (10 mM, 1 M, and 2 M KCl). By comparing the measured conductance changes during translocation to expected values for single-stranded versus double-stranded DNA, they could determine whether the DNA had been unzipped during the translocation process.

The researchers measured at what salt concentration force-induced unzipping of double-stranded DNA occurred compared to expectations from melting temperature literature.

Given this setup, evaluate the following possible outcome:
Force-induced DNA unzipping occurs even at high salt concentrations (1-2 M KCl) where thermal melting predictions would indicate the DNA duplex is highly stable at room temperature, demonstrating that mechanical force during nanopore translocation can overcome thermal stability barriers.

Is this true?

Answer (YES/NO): NO